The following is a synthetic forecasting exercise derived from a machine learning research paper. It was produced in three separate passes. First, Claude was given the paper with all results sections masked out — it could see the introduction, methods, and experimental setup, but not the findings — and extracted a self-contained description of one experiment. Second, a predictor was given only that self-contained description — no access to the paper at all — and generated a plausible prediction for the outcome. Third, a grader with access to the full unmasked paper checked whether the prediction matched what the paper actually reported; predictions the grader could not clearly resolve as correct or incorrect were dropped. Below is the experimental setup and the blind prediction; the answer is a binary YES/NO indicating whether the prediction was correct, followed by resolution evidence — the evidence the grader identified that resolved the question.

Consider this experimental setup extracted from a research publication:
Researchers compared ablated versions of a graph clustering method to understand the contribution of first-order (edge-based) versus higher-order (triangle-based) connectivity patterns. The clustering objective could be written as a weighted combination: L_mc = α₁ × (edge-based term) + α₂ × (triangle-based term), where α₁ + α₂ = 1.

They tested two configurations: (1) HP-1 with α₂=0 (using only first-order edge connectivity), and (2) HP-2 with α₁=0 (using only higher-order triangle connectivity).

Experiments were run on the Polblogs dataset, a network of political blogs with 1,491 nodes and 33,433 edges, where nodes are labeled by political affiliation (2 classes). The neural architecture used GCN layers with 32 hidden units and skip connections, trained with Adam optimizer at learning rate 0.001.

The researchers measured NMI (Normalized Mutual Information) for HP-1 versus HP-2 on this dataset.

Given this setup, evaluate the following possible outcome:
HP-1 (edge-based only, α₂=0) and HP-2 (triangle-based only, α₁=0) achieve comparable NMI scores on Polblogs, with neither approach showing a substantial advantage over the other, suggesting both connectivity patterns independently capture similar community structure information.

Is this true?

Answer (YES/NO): YES